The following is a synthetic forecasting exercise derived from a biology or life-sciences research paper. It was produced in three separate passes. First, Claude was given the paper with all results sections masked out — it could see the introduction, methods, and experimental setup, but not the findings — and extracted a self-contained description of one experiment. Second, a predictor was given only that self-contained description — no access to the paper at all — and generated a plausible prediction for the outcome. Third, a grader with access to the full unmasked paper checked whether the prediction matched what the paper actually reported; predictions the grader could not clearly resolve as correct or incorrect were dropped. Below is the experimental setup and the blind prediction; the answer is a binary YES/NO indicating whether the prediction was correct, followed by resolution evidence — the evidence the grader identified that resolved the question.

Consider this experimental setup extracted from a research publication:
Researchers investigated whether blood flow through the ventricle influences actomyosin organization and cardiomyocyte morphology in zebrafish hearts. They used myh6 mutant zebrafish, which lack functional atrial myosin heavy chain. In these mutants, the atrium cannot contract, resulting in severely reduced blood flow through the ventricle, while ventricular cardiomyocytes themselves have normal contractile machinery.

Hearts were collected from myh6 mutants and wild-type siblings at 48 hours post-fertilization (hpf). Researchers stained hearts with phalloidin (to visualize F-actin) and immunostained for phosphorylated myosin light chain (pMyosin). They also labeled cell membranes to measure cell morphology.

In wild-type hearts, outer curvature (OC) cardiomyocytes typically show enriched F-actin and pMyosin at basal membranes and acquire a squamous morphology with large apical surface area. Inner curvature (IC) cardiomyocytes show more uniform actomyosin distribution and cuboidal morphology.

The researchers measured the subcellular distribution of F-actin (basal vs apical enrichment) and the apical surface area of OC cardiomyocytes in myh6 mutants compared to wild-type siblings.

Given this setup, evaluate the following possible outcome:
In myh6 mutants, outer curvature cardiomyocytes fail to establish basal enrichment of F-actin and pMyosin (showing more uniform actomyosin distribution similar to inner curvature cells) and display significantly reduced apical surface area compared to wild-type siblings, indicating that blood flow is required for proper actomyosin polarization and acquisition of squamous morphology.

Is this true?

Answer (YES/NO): YES